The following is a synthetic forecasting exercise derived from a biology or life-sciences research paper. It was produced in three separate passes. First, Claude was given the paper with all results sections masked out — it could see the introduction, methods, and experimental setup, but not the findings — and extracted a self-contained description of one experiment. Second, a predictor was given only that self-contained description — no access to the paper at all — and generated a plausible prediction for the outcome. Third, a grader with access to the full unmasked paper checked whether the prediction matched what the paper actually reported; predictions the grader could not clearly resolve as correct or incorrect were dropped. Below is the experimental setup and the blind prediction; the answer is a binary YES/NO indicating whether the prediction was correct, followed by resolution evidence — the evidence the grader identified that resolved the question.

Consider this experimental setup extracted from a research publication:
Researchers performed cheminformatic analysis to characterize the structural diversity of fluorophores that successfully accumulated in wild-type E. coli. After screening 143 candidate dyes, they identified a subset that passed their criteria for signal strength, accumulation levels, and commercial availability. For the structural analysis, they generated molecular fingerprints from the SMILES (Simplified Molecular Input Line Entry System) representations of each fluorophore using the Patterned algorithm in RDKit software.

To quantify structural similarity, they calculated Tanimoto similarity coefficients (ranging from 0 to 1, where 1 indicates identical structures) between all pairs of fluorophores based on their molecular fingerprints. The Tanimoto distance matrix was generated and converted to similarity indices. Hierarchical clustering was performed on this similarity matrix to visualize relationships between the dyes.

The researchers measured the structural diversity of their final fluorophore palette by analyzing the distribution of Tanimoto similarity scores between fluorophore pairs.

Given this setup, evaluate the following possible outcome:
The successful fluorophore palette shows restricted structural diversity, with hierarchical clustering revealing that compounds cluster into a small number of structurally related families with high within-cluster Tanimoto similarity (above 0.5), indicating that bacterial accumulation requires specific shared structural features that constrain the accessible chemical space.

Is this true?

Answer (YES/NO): NO